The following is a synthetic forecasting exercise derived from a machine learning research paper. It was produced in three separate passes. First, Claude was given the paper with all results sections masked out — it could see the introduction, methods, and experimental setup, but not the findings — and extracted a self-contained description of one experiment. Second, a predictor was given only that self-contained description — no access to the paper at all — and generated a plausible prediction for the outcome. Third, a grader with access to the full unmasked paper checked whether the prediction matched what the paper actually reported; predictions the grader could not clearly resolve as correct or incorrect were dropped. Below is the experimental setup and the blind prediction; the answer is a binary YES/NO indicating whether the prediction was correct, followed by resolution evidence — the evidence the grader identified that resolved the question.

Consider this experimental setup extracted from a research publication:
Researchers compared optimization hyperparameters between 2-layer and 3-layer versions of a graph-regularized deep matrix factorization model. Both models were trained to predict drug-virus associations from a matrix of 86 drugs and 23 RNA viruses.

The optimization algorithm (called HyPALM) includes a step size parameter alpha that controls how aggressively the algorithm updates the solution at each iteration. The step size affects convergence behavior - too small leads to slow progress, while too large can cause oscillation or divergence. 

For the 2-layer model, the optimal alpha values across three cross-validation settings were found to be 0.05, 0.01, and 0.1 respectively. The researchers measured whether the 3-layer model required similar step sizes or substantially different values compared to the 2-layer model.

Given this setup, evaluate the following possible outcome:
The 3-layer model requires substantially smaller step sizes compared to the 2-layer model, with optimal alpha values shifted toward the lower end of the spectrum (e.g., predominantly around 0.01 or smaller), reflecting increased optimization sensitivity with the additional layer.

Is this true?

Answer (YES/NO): NO